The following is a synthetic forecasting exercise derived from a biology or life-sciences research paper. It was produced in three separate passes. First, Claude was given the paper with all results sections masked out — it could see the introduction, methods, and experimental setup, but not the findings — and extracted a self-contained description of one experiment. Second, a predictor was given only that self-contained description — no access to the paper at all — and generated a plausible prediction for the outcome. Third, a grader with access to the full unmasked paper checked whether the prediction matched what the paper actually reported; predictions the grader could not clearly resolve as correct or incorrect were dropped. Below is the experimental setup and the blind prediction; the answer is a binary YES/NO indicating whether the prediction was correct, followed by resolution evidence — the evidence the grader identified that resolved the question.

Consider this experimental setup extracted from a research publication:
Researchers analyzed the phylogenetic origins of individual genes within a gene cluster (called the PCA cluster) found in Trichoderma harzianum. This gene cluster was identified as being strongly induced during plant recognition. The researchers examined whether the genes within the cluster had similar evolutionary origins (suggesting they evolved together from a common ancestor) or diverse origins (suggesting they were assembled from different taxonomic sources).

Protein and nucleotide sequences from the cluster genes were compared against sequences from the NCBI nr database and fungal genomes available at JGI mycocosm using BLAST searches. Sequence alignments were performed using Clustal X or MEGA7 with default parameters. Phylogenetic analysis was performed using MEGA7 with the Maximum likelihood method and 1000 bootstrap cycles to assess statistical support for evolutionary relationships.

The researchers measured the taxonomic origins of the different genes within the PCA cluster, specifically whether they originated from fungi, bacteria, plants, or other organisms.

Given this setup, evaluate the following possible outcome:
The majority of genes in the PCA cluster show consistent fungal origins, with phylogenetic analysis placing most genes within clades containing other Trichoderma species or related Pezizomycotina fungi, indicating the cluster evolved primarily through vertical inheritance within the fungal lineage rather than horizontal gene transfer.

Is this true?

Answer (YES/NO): NO